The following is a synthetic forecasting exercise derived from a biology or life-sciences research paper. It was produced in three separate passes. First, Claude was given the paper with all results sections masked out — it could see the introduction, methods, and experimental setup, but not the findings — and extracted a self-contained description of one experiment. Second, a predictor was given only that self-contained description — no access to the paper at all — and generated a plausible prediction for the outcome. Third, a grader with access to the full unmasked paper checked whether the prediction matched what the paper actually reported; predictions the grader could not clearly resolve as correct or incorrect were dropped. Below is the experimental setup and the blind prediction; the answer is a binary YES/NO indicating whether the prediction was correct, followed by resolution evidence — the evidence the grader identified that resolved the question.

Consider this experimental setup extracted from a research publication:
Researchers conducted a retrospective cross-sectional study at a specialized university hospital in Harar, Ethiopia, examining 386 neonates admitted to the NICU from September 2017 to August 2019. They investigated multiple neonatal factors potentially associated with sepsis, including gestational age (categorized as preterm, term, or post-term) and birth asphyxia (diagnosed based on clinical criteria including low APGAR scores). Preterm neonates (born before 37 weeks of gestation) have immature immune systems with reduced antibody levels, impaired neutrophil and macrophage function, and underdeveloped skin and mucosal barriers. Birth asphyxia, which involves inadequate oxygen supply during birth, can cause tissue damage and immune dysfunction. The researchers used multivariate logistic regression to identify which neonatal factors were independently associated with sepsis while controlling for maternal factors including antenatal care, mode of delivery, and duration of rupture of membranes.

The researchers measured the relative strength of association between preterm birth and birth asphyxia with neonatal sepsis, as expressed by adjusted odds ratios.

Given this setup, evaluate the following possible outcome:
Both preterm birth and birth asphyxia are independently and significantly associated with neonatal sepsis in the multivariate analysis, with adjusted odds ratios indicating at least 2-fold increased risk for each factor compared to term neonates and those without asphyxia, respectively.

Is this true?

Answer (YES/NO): YES